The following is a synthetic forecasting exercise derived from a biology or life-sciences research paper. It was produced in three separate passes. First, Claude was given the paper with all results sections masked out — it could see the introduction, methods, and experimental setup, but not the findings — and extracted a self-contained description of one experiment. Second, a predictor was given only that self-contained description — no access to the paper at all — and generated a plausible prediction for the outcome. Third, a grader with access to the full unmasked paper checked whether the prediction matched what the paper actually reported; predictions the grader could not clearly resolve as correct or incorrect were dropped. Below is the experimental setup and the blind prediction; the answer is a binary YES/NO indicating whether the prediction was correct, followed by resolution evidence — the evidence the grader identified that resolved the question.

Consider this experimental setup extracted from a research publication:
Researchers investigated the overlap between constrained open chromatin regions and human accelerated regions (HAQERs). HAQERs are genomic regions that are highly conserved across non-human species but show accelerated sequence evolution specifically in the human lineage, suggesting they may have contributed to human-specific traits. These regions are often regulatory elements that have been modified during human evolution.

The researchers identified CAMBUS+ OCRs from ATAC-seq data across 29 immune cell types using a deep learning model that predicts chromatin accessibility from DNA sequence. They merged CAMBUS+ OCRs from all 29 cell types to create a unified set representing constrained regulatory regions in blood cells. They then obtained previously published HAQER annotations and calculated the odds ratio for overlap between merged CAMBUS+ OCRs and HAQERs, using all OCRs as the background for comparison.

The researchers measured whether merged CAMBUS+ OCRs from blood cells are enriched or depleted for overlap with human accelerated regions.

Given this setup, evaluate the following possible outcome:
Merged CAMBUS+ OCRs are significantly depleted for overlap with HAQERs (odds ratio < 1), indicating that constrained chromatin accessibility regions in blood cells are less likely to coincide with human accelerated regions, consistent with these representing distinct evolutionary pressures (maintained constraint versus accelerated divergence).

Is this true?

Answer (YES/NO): NO